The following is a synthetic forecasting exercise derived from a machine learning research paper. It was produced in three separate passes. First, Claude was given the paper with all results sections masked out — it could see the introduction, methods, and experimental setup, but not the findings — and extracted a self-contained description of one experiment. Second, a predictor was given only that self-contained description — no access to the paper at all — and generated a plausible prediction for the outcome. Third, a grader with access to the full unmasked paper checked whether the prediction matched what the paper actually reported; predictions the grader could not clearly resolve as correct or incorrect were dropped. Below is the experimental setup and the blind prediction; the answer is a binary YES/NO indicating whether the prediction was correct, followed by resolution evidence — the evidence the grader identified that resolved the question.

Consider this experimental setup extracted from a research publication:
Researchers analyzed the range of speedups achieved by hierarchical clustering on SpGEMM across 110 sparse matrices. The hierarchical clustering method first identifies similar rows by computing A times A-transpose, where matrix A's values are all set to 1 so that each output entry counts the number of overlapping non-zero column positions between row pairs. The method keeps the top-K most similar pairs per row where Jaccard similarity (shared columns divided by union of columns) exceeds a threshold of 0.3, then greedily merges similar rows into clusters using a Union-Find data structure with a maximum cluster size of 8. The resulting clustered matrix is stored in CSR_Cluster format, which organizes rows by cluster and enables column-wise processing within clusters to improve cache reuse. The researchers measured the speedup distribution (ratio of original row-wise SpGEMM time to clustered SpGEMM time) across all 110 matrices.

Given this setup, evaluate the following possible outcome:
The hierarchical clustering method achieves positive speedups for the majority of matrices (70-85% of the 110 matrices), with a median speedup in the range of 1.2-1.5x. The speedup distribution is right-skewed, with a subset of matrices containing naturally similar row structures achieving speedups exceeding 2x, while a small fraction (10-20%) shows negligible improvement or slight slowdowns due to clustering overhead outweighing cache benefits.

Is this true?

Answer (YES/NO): NO